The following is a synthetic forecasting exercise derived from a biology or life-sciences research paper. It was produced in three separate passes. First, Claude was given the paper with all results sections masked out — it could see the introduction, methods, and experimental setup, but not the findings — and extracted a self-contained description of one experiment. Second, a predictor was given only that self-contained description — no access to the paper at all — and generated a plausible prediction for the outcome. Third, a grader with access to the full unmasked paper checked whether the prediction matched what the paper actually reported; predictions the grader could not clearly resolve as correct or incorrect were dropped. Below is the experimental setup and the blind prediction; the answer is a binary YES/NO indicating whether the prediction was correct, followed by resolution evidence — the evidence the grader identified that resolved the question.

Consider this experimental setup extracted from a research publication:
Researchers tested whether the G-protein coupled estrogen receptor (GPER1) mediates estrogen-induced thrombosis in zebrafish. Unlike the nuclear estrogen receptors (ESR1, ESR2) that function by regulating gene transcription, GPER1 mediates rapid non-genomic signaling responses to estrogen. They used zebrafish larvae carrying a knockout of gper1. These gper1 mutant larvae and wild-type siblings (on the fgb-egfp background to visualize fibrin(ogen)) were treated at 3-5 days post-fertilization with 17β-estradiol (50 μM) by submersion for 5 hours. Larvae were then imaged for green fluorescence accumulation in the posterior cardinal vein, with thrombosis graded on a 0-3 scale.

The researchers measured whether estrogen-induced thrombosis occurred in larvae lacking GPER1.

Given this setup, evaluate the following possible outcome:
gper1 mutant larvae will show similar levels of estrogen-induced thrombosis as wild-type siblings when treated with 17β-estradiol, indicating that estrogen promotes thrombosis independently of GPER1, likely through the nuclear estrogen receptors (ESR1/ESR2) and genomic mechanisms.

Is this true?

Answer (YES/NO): NO